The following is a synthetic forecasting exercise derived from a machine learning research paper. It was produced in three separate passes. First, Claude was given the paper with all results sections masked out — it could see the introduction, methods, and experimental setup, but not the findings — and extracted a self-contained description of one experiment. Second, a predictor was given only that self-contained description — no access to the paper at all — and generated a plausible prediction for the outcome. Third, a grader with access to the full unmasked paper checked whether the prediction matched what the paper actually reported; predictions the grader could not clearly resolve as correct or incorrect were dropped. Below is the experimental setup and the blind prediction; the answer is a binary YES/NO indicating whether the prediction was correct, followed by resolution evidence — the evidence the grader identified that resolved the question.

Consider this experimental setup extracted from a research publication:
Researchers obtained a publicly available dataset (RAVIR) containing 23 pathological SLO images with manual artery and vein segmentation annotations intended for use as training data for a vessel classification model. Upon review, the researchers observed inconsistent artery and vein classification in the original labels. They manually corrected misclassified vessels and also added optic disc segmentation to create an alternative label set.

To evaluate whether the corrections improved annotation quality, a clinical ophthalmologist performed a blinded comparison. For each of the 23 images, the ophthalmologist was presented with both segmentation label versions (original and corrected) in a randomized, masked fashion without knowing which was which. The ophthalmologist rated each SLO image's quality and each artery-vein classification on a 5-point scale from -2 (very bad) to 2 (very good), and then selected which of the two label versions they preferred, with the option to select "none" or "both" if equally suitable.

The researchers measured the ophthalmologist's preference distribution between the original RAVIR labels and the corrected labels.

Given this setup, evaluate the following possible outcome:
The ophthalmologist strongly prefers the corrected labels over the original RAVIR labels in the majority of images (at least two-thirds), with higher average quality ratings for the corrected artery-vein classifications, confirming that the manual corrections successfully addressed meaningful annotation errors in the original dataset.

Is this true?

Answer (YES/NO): NO